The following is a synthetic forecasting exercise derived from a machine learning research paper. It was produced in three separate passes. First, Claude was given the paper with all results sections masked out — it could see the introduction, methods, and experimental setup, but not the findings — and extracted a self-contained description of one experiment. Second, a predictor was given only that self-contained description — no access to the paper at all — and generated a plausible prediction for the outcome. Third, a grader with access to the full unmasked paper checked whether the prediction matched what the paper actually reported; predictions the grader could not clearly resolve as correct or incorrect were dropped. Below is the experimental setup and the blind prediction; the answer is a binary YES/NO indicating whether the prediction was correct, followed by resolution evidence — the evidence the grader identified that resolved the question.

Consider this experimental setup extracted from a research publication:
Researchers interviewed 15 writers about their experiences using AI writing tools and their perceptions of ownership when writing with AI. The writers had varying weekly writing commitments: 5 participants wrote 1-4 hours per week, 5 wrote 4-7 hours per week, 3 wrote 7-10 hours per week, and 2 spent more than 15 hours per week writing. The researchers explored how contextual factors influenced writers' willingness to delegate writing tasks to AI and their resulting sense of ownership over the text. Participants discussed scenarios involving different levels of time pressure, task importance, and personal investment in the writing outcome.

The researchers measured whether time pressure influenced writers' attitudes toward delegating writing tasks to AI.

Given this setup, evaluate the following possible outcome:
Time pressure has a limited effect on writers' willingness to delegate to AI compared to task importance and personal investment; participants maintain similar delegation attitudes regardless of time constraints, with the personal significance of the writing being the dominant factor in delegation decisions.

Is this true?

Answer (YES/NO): NO